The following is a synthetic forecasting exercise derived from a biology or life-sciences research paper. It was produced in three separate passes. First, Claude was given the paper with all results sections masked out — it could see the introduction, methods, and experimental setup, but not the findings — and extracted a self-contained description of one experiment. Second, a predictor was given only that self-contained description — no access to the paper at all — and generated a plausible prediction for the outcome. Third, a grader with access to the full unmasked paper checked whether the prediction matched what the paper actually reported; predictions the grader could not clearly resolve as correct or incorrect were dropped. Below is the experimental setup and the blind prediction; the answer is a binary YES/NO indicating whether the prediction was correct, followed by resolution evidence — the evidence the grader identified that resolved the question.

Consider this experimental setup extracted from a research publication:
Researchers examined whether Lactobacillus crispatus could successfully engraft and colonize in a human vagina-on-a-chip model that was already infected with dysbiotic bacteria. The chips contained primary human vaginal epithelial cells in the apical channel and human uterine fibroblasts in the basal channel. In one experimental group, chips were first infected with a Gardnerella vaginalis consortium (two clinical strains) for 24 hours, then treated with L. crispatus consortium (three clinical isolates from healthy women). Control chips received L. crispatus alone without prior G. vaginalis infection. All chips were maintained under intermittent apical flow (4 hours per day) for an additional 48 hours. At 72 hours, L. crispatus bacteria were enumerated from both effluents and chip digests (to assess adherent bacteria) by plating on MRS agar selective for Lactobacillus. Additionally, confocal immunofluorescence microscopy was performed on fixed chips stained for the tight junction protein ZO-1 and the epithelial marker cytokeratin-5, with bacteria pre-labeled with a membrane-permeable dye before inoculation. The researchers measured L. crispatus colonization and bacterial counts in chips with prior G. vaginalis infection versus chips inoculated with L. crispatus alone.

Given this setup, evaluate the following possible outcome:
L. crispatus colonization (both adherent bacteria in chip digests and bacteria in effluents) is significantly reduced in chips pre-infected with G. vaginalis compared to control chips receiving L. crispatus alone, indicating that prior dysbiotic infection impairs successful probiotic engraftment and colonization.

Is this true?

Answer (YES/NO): YES